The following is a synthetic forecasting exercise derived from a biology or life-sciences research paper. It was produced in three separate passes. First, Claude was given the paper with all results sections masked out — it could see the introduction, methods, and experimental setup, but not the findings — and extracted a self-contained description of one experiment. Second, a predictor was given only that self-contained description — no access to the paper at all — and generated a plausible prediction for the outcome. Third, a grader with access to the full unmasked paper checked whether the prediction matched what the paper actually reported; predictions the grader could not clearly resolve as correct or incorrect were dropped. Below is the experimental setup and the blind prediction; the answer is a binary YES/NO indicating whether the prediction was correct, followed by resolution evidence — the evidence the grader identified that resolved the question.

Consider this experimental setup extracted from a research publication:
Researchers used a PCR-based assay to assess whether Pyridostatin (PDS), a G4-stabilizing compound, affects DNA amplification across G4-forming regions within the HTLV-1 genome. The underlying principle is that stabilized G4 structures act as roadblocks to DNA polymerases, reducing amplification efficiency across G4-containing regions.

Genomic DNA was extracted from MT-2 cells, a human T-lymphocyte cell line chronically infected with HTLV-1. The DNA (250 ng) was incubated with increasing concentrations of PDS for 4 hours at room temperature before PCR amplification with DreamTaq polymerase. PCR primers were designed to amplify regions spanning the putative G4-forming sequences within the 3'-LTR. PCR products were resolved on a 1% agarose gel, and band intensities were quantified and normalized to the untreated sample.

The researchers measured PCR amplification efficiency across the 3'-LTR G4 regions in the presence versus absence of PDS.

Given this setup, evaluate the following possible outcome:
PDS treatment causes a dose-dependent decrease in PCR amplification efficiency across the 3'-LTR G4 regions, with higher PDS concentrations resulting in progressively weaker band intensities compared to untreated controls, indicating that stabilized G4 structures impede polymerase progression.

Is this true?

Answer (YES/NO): YES